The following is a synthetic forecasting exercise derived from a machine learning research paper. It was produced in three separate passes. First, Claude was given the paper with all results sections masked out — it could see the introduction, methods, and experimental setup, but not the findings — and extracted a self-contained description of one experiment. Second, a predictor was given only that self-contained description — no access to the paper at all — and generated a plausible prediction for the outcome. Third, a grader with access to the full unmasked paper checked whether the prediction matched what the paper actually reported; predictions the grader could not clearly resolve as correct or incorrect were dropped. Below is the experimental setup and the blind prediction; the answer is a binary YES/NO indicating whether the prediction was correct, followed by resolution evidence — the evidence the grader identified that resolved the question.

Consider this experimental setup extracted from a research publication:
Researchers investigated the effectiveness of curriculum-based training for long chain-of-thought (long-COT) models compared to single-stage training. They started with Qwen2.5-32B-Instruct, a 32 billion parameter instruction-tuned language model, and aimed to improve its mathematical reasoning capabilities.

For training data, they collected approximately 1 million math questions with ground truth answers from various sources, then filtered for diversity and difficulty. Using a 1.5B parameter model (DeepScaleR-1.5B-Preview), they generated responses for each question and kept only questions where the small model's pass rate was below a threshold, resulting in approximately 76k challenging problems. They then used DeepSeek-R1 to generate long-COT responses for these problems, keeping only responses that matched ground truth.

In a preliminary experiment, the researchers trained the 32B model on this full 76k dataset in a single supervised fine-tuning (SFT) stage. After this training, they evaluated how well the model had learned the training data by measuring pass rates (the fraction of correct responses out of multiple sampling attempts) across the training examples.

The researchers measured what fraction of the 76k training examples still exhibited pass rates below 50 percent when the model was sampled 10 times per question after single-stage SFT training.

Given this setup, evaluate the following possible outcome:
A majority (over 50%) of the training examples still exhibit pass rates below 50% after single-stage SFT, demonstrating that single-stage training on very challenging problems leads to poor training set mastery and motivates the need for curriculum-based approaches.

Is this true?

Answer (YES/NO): NO